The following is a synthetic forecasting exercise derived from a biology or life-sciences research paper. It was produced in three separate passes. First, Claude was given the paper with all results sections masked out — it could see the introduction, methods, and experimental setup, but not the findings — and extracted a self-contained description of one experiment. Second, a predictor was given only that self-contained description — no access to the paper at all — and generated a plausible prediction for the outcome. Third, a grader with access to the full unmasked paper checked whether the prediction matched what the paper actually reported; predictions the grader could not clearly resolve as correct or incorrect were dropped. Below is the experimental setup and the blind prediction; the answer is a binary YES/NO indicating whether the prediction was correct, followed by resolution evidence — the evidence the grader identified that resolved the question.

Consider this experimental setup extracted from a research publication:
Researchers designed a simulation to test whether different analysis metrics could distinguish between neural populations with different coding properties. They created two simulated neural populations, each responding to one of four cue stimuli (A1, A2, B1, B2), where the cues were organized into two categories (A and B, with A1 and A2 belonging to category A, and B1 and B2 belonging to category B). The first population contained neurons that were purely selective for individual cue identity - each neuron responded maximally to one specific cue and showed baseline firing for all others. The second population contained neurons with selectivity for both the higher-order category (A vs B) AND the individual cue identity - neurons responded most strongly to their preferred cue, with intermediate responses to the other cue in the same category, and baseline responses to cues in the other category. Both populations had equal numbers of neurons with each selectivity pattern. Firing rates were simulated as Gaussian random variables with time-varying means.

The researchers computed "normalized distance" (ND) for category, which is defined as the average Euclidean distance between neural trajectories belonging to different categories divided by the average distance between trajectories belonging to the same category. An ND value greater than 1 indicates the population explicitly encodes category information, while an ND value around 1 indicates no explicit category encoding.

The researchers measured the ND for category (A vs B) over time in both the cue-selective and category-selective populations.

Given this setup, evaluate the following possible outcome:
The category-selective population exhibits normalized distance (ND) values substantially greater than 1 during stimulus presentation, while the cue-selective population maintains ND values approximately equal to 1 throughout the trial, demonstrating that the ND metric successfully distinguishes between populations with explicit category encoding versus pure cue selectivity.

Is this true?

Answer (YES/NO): YES